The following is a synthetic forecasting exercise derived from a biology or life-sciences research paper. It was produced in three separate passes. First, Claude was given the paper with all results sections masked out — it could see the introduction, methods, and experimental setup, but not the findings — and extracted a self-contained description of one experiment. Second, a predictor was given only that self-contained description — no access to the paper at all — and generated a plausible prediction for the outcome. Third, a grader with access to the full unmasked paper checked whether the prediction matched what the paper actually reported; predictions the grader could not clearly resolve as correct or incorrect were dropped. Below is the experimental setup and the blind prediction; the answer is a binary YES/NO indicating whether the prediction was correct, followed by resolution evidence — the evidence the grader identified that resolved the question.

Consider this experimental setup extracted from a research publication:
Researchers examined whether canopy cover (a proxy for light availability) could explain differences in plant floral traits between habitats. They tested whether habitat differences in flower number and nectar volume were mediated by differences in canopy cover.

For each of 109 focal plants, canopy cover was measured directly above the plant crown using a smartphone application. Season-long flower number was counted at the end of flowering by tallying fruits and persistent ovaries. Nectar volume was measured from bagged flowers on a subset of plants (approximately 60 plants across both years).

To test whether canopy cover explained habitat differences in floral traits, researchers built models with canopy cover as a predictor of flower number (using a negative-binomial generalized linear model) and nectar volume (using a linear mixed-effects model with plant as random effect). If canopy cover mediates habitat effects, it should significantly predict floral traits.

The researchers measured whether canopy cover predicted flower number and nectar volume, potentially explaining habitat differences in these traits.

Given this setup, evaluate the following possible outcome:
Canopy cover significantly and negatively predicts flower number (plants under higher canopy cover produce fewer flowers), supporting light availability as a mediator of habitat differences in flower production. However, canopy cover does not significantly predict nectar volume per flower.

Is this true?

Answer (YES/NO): NO